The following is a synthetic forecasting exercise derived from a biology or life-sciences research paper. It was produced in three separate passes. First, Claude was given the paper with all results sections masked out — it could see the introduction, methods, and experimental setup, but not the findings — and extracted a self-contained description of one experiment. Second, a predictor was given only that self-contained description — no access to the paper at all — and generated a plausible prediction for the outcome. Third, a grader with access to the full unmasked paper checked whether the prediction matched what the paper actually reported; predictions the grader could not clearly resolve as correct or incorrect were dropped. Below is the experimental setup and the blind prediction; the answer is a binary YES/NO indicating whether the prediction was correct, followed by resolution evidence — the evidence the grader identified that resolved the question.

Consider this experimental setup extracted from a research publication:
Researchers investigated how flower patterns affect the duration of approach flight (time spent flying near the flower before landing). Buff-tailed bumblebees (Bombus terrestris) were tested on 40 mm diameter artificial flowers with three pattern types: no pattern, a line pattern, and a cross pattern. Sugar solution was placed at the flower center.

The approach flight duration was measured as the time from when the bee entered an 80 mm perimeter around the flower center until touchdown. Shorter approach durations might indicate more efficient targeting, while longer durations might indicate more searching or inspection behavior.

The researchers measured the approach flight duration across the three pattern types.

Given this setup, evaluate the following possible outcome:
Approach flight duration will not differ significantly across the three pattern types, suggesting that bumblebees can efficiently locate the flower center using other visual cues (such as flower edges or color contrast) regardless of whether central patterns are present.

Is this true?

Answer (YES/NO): NO